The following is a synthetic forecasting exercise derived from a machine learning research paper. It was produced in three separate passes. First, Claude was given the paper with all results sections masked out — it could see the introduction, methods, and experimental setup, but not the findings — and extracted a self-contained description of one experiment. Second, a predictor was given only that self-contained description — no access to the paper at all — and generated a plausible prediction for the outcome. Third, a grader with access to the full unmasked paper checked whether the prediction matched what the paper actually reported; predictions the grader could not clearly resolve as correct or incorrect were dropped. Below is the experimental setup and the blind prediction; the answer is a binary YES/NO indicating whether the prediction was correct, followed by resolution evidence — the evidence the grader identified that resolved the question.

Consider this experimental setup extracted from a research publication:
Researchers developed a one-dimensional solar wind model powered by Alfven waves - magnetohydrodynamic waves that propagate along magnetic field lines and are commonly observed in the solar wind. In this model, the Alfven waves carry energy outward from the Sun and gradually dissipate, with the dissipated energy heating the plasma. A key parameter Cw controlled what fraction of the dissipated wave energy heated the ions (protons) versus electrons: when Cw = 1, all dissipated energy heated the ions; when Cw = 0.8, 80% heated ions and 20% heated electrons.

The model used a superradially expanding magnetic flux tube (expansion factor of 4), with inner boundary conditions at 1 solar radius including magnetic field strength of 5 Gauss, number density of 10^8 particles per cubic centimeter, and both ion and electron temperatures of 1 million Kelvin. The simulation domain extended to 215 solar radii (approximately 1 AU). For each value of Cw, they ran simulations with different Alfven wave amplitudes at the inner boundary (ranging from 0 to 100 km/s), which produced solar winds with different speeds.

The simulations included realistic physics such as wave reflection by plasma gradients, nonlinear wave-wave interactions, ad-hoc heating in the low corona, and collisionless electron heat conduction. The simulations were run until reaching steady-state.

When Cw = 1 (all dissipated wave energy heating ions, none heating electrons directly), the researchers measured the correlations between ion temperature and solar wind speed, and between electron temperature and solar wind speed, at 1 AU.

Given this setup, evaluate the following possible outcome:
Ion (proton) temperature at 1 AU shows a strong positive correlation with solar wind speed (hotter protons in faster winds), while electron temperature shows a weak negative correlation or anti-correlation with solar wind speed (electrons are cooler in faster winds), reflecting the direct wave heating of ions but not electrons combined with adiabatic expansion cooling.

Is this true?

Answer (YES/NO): NO